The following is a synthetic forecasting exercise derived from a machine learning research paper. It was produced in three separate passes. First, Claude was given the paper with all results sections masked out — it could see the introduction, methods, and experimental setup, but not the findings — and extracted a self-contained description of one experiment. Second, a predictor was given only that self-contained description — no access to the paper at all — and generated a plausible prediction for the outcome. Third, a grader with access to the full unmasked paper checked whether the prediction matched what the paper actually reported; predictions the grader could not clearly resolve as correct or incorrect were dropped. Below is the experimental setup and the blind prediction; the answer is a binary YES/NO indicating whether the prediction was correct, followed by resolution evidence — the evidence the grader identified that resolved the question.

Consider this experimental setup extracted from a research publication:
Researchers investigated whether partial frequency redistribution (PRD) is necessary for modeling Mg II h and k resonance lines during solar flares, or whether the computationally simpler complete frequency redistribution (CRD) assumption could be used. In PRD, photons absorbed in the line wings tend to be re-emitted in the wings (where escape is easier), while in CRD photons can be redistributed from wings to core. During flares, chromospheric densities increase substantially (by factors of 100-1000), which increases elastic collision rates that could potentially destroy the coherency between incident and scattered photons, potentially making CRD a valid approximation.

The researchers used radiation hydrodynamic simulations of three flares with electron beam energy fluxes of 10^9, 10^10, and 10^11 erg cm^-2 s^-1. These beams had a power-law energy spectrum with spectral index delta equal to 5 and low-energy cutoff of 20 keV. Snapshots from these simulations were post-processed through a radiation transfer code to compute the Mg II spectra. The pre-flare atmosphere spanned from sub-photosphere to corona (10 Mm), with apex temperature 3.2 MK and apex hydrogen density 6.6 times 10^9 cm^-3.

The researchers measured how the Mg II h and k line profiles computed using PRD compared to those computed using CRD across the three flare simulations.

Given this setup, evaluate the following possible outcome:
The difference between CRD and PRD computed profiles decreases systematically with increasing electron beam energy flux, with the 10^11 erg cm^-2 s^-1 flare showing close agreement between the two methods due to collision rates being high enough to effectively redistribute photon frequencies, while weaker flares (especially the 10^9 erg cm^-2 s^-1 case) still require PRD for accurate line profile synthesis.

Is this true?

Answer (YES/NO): NO